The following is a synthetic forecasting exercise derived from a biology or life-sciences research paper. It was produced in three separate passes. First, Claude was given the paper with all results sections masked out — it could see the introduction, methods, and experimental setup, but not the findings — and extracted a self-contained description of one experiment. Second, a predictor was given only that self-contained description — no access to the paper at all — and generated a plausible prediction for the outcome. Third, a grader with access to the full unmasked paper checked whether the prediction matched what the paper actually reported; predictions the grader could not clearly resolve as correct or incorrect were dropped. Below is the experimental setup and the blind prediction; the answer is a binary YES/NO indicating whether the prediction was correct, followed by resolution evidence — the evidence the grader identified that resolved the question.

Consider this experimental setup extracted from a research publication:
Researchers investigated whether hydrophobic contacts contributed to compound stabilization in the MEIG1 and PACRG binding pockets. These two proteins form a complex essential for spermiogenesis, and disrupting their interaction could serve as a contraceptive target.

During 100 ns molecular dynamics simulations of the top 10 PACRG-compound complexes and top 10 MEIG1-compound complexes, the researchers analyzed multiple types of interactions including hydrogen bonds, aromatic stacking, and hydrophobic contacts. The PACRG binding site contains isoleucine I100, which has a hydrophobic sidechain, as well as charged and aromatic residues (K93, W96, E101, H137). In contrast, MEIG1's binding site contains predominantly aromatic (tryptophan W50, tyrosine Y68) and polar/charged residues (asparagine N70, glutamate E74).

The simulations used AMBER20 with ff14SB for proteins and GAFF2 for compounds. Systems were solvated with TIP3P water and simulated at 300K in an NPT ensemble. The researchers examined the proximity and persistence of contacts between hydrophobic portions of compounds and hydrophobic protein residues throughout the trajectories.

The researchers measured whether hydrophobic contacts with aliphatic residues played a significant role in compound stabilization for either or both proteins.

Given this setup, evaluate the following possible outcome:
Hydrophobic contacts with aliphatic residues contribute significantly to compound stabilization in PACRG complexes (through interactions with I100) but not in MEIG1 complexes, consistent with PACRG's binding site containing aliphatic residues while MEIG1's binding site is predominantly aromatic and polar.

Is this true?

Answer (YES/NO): YES